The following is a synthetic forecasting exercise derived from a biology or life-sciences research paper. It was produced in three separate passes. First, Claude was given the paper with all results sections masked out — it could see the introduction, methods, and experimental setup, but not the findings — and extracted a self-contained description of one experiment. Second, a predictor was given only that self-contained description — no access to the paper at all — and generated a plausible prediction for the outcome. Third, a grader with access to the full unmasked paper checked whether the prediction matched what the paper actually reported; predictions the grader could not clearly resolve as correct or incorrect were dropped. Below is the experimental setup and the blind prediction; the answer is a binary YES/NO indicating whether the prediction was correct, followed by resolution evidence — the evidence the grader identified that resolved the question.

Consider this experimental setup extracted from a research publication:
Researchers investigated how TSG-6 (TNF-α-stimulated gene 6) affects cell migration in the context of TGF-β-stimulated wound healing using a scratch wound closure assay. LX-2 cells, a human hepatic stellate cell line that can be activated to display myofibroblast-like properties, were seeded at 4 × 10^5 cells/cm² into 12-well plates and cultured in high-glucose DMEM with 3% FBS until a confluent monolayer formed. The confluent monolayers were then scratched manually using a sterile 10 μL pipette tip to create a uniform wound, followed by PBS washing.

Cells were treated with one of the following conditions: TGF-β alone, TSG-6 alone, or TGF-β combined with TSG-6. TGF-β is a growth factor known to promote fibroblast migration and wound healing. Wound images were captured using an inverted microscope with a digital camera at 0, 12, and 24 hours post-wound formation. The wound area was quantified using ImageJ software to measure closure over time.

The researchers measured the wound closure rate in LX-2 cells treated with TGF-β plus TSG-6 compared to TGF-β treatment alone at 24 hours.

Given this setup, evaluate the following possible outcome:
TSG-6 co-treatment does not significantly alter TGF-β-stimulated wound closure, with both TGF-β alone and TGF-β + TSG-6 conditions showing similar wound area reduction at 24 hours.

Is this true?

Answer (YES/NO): NO